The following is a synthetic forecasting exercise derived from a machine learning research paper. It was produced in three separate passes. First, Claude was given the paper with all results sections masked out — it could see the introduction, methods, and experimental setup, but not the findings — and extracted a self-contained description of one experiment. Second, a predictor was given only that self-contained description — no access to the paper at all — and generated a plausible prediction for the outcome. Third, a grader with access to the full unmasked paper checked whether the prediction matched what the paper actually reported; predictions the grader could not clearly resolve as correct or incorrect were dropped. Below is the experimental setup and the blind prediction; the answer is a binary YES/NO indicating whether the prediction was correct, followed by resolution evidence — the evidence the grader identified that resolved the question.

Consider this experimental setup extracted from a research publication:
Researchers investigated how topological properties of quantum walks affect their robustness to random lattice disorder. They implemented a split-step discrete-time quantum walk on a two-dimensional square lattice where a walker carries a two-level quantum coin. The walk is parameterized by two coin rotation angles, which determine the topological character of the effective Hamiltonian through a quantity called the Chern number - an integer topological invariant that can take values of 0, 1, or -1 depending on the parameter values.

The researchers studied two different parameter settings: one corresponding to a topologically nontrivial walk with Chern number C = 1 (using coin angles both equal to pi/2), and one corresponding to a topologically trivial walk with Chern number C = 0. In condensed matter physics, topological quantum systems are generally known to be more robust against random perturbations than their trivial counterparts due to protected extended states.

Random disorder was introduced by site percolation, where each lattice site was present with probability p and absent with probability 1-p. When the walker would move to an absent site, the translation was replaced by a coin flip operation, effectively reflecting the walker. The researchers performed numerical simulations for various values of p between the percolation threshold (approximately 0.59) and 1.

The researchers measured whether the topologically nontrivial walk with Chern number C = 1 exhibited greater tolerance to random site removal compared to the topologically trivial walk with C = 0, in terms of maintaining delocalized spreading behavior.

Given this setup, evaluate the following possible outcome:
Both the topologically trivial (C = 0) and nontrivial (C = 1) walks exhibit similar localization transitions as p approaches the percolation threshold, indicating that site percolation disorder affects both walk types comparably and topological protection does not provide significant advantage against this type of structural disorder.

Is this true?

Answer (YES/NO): NO